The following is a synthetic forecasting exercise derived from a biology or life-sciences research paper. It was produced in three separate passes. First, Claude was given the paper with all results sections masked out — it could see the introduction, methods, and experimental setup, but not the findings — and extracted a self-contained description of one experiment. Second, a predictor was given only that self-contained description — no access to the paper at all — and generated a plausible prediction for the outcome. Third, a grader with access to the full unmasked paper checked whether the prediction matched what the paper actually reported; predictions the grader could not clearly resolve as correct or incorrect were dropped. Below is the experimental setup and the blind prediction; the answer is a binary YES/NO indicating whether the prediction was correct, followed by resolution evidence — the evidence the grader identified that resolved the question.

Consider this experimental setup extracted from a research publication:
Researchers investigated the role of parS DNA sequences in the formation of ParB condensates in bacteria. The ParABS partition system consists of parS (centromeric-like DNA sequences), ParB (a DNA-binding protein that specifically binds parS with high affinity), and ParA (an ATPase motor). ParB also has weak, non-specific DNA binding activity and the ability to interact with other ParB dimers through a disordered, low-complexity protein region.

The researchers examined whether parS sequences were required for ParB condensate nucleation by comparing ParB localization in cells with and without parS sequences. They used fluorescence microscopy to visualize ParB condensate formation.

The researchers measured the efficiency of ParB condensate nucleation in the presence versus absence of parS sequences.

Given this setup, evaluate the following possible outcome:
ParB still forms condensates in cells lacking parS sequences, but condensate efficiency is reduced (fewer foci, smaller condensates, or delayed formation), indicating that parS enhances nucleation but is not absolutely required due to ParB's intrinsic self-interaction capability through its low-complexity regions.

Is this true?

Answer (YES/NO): NO